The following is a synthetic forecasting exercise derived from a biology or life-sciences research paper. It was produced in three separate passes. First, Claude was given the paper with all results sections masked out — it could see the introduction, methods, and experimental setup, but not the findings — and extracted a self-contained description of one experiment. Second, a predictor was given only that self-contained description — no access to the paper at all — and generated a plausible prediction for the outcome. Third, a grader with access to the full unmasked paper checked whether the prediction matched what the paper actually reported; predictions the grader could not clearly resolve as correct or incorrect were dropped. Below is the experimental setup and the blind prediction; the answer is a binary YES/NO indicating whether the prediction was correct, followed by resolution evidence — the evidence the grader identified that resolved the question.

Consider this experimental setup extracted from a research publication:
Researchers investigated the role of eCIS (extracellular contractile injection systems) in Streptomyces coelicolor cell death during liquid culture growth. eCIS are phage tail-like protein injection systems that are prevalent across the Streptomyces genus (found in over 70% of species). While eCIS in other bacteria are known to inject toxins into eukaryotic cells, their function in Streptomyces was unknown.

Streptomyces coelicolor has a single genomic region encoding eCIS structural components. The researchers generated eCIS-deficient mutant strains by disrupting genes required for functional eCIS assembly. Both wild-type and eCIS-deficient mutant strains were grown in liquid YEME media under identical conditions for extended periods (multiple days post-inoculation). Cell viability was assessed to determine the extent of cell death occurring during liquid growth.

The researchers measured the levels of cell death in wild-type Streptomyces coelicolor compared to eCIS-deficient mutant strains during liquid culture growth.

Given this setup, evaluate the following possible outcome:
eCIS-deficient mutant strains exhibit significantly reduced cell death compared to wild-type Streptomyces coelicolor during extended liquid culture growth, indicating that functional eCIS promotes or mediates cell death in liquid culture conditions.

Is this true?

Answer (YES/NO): YES